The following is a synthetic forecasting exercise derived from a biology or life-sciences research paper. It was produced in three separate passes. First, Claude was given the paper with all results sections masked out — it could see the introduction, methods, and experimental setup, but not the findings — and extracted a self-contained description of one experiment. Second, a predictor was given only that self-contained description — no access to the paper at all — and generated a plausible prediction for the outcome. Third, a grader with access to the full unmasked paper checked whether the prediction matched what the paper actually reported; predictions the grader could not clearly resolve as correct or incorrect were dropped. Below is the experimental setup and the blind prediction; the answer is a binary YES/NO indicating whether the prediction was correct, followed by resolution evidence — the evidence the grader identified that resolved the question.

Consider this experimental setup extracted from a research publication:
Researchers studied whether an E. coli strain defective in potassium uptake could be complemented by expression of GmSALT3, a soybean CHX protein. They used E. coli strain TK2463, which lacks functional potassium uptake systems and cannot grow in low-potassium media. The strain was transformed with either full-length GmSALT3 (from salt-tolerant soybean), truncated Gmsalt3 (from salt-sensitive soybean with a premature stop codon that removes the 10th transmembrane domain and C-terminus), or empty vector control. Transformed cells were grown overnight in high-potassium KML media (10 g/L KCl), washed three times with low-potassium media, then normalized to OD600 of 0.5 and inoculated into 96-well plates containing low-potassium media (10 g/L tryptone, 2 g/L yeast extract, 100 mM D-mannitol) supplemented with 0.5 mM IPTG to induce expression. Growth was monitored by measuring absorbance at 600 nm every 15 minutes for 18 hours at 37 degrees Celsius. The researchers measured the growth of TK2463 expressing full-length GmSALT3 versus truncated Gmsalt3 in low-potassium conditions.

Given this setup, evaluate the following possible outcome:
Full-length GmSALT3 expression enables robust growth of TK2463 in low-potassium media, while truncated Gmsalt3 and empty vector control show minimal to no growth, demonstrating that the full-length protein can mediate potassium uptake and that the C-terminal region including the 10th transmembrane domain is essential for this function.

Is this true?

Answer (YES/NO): NO